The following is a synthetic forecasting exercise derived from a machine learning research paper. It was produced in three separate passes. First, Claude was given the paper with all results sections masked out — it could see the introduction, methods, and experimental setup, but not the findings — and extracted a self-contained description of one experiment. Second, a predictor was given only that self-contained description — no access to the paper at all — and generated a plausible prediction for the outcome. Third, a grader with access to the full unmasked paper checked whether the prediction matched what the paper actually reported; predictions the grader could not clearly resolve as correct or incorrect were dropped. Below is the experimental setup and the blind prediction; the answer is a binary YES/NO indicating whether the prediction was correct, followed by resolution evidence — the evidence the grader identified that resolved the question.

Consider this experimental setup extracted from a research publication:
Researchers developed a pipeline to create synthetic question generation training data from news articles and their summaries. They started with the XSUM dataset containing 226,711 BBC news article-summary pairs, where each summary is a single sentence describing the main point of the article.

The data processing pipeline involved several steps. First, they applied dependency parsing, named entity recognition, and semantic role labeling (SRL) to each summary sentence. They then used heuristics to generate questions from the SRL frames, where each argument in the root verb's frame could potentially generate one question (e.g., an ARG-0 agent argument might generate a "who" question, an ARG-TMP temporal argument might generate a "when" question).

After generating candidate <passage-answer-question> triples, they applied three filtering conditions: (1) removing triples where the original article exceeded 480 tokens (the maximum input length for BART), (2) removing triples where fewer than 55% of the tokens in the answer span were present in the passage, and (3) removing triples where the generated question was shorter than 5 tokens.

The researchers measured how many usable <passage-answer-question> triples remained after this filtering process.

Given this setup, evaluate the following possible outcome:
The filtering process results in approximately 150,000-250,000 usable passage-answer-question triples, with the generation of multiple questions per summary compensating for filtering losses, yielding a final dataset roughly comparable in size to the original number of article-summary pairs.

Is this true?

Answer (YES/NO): NO